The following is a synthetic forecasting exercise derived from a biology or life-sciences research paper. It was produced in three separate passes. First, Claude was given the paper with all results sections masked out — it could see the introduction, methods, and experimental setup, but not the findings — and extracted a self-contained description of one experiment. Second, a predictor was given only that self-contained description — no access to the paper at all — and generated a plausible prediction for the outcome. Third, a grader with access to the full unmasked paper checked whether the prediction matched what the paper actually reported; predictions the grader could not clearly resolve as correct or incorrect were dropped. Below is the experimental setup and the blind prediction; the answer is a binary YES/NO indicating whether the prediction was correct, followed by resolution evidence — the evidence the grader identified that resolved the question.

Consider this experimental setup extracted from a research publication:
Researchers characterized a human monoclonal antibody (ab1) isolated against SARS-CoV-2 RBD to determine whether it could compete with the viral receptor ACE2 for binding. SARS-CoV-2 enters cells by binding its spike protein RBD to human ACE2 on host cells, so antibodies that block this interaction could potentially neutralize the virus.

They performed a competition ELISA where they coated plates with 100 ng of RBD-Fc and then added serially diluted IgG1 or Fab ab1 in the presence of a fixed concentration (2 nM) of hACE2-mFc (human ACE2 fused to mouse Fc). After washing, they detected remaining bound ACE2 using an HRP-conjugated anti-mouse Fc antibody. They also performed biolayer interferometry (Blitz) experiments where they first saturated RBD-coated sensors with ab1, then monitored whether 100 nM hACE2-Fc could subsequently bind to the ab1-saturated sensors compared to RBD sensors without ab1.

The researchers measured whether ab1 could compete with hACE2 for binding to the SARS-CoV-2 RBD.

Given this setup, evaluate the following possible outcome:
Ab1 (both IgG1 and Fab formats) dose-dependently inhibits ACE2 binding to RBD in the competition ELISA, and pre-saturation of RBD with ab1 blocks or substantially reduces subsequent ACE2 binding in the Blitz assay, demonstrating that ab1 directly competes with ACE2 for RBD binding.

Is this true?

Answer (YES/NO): YES